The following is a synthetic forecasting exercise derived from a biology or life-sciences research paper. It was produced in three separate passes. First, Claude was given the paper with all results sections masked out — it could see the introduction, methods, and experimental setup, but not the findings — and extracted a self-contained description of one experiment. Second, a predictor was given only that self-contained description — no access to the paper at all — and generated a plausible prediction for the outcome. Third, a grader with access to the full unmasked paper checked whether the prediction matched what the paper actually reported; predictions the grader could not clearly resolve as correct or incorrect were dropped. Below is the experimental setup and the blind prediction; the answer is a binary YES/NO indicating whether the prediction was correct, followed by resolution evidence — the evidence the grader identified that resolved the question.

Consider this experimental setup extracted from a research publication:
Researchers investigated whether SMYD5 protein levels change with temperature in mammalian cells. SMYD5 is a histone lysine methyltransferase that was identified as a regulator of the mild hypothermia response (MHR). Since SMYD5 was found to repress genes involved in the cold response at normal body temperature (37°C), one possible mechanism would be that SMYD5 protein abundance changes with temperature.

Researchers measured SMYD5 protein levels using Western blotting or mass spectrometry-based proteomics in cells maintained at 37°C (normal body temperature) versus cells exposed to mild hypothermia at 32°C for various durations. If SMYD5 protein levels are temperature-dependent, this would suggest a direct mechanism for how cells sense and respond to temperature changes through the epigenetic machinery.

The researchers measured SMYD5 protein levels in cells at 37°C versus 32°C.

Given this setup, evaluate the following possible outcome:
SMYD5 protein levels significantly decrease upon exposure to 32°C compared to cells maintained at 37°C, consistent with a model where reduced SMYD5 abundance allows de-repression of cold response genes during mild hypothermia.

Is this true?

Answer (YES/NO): YES